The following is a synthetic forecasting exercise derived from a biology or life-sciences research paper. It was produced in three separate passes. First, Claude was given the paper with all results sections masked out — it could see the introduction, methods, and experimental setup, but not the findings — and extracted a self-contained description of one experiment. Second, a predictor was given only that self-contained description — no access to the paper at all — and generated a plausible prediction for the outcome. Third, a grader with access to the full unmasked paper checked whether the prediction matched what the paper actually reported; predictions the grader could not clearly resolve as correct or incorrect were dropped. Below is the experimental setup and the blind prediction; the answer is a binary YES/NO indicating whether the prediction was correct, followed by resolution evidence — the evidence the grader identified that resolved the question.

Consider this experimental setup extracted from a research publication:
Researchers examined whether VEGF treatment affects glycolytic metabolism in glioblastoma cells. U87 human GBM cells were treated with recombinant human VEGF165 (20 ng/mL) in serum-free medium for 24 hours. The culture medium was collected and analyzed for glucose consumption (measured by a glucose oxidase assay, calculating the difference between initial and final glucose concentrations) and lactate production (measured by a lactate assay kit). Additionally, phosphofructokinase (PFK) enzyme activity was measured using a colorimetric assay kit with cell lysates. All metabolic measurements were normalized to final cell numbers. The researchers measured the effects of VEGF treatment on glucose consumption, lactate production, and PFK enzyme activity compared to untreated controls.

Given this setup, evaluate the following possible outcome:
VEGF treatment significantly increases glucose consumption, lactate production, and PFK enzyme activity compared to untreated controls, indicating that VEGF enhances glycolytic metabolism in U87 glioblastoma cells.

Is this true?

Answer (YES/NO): YES